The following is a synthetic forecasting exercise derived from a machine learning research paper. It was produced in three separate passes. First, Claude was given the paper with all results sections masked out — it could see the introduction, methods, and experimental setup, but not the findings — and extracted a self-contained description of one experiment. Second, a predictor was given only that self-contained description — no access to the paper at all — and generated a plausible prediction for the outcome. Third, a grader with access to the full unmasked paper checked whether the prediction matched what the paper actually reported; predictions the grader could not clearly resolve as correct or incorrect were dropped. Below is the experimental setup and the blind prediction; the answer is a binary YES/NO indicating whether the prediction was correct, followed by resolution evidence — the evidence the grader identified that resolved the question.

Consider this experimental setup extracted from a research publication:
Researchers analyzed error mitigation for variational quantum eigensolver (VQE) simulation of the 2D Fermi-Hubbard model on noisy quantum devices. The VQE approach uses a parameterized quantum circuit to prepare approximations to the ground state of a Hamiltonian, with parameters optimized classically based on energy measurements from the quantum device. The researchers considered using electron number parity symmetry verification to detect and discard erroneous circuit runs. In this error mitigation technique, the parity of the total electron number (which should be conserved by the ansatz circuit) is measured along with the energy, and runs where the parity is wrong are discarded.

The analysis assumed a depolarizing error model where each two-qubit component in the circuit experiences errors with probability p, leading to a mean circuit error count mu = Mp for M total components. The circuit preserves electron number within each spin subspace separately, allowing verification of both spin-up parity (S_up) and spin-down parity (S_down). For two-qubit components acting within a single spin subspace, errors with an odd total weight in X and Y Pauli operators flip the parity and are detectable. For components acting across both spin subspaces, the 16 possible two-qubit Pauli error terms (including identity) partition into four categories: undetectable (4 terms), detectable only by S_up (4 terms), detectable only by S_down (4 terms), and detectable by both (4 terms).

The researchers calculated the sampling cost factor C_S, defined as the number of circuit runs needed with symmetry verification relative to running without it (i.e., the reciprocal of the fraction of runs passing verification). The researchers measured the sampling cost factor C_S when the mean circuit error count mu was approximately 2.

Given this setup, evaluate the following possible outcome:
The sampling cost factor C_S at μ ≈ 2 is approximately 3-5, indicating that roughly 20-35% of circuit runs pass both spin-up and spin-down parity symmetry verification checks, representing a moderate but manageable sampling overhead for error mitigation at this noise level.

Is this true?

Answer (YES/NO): NO